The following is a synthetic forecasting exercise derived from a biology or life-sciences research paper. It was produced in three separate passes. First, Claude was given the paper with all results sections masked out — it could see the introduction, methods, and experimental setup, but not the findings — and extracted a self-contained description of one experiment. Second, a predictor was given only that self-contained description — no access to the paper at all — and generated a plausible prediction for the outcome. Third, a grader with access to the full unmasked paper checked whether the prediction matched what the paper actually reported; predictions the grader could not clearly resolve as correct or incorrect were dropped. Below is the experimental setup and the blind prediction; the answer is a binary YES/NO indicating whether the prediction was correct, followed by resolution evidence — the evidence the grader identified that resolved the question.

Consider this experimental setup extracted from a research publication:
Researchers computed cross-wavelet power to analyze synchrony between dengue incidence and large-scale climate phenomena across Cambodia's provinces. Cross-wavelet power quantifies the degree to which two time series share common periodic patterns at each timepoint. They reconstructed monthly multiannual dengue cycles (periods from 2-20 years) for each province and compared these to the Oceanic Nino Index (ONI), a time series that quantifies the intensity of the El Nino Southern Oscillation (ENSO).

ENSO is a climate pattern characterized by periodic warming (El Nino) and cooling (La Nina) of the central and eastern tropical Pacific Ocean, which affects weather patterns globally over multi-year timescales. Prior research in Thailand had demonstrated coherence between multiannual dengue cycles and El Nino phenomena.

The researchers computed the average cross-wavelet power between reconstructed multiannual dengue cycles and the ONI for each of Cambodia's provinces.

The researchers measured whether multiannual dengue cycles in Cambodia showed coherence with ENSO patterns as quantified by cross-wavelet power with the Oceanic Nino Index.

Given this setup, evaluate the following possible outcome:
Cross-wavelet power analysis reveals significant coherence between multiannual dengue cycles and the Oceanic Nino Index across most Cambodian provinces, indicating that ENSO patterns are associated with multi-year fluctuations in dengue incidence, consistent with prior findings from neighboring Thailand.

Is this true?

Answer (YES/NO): NO